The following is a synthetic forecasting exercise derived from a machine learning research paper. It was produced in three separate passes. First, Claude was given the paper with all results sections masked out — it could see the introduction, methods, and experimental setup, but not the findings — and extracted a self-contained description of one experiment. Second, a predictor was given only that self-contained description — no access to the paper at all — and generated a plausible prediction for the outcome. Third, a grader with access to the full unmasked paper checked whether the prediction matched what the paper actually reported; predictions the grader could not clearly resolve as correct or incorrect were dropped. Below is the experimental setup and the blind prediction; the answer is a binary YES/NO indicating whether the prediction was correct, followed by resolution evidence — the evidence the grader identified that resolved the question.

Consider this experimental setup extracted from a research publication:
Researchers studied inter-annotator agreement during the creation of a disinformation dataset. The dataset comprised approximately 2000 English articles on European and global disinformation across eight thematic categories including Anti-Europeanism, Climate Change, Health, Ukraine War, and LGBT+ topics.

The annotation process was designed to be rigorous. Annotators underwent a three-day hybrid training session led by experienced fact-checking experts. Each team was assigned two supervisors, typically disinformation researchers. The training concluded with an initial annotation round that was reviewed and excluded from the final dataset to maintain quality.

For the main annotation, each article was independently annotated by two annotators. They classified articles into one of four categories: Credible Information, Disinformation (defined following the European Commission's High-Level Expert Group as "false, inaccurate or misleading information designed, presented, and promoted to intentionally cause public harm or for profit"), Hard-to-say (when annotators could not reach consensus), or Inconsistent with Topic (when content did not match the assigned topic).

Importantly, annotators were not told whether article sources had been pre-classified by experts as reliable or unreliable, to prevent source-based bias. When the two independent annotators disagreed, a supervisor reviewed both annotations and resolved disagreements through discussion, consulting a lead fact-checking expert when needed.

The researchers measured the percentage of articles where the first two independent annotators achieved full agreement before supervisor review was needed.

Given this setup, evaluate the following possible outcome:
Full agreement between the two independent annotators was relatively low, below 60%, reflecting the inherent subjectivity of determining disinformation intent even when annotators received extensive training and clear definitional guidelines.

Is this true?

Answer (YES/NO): NO